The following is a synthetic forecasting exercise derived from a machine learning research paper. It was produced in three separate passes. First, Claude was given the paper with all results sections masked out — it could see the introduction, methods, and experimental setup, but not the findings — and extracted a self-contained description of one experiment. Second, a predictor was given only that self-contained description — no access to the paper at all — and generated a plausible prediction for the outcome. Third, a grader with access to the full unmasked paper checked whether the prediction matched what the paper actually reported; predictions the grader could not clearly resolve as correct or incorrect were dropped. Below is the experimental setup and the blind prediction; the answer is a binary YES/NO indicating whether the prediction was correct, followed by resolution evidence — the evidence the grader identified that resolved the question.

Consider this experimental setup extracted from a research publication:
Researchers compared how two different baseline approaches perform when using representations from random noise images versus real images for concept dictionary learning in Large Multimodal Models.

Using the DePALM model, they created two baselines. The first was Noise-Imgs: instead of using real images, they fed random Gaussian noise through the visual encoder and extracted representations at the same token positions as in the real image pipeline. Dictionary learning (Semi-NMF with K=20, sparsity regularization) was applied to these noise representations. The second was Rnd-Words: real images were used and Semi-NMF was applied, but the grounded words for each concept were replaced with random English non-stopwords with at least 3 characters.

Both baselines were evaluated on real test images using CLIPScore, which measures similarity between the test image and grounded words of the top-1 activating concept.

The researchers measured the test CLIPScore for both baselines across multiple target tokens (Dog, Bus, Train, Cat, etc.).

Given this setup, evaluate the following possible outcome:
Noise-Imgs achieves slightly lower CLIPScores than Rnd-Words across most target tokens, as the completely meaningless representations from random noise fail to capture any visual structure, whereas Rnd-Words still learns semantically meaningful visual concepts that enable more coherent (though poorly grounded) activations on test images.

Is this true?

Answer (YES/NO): NO